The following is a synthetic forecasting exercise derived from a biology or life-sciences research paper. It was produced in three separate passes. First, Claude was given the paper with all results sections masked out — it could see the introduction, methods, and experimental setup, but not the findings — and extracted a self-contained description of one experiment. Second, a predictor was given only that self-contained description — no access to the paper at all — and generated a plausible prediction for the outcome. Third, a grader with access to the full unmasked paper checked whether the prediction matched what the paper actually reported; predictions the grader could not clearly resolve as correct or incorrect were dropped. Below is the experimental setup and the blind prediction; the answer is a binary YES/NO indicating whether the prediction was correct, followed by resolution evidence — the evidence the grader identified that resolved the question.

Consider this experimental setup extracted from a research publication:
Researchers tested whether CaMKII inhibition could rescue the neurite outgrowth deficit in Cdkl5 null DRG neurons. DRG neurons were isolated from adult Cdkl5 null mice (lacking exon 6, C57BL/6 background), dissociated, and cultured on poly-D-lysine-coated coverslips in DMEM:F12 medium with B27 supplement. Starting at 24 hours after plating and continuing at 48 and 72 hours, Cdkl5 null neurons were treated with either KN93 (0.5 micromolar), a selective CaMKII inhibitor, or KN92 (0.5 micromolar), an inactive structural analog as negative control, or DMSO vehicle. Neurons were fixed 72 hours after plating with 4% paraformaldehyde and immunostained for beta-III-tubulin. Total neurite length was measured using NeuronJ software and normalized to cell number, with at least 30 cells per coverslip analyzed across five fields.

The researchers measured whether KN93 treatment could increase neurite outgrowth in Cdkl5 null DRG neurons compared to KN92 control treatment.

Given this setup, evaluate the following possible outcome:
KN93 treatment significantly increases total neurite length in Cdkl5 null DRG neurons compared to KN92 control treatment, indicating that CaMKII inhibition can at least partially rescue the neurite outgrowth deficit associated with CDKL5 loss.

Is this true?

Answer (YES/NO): NO